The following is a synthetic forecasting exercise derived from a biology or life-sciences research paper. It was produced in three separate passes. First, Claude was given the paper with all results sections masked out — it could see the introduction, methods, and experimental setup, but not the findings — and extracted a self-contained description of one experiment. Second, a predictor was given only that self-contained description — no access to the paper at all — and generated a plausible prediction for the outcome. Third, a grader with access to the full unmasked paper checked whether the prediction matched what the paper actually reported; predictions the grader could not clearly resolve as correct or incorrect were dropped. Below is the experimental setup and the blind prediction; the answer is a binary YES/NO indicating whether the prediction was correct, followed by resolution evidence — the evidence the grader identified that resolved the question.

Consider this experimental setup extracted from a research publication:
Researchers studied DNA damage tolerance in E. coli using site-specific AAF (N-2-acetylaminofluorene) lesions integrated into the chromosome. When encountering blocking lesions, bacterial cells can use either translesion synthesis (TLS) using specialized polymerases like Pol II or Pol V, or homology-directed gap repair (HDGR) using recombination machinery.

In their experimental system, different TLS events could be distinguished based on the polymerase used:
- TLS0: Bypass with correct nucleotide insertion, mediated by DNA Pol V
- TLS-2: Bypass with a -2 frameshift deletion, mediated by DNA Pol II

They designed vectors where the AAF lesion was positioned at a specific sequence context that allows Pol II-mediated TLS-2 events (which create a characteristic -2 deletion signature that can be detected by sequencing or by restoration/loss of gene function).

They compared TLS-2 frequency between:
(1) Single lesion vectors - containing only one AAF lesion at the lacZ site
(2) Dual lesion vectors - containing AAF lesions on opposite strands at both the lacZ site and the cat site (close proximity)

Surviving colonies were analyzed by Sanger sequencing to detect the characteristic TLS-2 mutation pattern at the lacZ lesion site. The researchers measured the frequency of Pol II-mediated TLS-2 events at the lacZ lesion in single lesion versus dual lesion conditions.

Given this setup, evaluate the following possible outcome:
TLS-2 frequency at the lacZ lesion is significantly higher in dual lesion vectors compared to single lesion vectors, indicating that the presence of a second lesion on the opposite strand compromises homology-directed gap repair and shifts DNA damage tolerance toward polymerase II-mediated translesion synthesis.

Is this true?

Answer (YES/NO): YES